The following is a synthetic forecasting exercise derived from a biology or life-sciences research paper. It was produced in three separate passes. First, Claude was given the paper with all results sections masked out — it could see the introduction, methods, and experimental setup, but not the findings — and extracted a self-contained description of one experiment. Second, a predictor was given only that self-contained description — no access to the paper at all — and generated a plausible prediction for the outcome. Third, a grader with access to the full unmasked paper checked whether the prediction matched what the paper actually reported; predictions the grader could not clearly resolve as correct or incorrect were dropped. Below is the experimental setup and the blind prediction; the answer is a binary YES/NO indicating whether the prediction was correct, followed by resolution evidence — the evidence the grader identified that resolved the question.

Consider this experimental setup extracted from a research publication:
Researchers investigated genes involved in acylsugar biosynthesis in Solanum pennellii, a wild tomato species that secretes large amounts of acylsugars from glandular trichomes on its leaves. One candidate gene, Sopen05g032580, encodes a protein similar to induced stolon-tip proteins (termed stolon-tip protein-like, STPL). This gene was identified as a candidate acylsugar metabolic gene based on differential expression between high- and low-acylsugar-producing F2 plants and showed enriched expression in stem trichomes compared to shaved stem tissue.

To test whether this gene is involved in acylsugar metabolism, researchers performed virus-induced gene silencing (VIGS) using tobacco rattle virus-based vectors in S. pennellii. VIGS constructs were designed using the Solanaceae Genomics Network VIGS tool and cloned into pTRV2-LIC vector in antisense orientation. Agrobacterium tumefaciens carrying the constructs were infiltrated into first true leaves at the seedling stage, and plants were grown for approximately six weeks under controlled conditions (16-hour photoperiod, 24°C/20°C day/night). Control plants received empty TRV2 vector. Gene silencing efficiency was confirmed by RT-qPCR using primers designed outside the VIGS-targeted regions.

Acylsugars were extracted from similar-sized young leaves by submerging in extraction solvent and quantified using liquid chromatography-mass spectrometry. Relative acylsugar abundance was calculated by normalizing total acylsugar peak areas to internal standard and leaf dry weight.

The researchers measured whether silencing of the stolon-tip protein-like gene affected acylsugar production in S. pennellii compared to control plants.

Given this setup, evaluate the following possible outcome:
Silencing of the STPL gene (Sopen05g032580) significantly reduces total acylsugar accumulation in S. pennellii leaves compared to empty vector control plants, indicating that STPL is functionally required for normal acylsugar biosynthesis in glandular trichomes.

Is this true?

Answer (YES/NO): NO